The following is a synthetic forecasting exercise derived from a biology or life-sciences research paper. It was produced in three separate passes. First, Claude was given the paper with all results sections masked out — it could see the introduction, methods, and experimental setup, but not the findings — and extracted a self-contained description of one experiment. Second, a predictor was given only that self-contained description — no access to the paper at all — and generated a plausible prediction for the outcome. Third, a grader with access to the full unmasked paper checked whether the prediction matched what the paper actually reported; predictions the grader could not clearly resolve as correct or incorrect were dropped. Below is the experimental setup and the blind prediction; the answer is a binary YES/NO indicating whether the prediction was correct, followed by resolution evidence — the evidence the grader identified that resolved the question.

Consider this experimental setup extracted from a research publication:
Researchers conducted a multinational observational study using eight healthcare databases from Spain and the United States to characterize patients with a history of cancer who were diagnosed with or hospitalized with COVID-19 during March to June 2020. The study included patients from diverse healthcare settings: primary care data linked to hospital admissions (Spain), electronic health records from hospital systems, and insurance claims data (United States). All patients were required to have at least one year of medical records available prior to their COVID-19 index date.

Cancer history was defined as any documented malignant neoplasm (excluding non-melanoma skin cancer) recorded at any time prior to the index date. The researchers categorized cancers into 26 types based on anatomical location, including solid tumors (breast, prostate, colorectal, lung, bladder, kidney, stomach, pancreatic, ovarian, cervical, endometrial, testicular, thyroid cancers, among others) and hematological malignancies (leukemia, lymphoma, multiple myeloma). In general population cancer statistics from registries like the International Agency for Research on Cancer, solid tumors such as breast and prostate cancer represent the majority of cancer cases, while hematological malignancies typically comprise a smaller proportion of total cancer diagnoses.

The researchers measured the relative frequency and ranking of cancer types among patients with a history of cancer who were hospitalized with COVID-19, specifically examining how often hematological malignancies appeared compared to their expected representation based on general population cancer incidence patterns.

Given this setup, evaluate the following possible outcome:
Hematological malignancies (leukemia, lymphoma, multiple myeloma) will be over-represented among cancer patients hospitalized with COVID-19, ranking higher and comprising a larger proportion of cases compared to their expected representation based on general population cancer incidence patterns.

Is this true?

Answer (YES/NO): YES